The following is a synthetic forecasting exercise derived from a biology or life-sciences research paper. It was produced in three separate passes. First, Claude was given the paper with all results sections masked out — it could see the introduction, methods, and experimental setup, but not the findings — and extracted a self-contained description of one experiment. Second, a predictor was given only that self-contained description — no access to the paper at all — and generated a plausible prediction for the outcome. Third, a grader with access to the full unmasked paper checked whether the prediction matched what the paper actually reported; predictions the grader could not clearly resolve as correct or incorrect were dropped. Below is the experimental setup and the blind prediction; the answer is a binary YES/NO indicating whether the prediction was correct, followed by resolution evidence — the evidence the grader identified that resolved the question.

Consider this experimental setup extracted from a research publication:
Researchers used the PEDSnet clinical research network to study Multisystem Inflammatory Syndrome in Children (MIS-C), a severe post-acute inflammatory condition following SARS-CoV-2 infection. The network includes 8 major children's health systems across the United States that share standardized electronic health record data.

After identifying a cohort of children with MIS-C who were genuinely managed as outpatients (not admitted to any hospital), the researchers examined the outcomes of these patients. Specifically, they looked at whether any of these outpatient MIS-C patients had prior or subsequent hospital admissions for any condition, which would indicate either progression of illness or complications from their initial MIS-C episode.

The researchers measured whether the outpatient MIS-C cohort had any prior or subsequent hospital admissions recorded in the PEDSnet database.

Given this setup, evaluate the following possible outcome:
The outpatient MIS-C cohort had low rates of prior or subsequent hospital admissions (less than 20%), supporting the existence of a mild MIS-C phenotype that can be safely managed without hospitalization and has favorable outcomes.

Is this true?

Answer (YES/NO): YES